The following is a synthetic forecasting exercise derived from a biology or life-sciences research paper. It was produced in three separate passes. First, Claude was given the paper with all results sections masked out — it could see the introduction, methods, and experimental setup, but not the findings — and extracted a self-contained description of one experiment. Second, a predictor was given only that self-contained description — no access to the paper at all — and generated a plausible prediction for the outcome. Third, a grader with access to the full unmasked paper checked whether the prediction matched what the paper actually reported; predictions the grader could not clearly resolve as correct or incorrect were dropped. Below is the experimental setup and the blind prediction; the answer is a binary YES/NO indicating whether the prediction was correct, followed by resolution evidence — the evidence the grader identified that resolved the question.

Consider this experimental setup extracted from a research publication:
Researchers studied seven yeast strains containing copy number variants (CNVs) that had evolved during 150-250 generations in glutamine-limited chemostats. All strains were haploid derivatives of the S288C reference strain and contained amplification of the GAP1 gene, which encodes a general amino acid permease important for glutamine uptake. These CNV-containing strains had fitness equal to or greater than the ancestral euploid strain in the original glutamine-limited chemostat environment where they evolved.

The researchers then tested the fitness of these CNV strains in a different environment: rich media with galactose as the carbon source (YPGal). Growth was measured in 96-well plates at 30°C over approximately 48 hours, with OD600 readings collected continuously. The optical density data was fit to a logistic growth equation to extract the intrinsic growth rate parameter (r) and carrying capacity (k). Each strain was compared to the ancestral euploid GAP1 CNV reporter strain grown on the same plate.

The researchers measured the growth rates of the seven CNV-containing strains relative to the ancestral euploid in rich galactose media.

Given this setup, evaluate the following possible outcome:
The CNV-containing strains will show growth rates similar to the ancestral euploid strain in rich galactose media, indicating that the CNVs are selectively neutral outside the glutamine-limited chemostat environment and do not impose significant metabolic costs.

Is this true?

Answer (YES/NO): NO